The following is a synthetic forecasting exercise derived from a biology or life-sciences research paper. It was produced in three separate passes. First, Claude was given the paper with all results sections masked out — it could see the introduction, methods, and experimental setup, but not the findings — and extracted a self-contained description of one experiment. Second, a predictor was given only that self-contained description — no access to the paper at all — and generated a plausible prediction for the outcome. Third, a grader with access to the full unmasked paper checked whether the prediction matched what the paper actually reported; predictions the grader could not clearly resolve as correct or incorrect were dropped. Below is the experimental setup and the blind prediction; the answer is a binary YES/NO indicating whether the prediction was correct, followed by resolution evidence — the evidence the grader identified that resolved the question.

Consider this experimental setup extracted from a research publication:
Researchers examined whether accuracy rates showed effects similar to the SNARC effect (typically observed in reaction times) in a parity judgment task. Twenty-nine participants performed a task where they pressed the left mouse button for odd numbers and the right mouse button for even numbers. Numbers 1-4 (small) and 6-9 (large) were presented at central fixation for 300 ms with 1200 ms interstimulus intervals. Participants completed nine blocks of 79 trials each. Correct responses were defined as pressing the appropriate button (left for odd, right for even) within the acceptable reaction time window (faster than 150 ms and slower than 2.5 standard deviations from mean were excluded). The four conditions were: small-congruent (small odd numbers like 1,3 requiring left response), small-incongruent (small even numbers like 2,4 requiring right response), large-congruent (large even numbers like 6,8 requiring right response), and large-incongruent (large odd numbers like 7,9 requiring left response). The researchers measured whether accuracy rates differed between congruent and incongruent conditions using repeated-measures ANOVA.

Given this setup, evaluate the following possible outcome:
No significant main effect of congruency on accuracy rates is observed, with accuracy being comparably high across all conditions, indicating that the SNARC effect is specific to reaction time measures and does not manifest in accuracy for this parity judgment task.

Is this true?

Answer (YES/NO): NO